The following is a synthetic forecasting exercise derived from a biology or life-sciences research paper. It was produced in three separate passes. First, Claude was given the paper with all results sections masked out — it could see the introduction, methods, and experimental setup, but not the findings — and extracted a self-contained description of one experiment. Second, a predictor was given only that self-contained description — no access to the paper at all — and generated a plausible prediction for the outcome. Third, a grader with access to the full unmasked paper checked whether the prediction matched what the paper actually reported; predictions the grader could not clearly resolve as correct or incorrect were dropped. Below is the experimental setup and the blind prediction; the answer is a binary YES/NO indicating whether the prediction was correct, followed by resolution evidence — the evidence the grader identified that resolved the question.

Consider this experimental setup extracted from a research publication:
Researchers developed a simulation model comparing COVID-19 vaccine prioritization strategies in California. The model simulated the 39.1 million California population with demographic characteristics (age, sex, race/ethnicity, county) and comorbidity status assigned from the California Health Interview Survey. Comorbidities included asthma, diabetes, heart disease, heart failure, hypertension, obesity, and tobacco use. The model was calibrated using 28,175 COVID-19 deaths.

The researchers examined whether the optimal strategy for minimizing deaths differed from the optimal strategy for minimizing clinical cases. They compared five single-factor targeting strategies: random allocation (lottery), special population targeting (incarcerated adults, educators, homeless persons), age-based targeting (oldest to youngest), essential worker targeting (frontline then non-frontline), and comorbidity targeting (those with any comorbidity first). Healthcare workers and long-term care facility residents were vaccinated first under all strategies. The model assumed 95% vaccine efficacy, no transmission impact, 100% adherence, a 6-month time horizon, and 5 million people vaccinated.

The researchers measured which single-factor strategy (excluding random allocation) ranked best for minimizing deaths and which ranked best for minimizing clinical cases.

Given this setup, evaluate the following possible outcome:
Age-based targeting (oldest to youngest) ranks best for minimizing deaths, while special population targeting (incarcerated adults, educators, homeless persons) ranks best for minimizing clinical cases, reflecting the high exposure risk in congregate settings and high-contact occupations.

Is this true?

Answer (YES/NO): NO